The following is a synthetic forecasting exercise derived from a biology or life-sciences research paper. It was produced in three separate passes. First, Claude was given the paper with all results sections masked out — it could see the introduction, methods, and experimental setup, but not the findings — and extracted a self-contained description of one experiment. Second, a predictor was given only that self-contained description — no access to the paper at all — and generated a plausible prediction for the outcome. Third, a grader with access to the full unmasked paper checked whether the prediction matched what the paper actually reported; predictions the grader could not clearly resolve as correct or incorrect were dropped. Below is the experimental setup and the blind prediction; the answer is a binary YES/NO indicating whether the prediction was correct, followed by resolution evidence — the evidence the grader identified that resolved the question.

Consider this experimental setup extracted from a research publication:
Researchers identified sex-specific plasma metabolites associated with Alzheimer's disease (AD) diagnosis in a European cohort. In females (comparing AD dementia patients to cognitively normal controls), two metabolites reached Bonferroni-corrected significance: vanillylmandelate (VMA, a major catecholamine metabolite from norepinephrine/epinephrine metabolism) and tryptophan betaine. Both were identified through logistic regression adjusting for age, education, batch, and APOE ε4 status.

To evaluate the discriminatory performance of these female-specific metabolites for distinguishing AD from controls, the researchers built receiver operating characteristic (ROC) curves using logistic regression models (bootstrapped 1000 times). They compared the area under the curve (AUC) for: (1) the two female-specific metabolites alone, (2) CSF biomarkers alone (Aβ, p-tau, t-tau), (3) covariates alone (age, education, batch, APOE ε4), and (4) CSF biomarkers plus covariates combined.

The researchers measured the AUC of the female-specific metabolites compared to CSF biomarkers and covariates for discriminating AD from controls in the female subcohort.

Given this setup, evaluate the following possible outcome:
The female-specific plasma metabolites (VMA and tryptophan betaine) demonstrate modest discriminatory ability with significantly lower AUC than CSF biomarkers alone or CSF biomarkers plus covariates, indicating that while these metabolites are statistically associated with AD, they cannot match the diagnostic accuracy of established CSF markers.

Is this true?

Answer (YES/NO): NO